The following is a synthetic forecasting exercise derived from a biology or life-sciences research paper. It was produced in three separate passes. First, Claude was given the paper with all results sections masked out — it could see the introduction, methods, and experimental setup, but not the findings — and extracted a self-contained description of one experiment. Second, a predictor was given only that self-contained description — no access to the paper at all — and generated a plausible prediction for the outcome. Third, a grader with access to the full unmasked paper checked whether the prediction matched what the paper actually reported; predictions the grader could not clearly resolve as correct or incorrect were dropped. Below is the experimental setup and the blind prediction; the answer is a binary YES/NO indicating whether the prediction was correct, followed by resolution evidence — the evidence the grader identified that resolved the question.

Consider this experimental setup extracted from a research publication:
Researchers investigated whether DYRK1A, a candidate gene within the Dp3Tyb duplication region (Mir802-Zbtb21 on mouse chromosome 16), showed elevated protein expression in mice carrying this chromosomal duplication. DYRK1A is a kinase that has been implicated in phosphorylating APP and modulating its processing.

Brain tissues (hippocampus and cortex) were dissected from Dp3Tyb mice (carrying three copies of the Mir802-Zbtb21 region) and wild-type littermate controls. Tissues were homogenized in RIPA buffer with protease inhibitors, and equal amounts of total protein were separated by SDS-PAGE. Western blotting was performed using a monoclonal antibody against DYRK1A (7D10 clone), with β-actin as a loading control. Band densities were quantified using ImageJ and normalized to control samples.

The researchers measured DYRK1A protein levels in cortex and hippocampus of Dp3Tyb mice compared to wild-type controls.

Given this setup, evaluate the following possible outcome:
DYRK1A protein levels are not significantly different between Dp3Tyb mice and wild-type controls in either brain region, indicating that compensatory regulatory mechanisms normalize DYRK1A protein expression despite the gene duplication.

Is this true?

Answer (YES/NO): NO